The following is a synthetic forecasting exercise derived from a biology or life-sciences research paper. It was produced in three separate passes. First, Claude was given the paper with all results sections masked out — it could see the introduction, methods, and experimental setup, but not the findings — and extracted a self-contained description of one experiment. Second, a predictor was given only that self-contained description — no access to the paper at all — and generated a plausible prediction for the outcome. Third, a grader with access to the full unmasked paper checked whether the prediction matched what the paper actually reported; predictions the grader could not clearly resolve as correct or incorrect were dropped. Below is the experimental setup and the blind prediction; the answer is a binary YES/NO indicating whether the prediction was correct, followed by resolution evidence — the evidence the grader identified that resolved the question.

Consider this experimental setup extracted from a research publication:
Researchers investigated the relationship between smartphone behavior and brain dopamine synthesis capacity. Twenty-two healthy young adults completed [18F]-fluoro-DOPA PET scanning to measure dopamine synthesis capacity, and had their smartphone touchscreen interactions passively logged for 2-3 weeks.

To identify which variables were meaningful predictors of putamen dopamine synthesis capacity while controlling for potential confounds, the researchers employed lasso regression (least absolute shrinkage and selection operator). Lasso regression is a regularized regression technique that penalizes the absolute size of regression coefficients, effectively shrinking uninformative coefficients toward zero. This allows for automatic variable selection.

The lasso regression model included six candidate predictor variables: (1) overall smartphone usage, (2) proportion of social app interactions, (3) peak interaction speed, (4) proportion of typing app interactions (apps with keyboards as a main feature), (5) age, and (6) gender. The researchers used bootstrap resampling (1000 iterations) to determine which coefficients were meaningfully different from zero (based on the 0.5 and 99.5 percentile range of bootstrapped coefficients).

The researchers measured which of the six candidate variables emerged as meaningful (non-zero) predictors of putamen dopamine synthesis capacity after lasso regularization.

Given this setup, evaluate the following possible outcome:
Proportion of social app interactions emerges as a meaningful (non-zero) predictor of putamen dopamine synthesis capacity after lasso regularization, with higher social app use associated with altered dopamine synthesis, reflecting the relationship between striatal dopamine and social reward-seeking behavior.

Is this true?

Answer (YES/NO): YES